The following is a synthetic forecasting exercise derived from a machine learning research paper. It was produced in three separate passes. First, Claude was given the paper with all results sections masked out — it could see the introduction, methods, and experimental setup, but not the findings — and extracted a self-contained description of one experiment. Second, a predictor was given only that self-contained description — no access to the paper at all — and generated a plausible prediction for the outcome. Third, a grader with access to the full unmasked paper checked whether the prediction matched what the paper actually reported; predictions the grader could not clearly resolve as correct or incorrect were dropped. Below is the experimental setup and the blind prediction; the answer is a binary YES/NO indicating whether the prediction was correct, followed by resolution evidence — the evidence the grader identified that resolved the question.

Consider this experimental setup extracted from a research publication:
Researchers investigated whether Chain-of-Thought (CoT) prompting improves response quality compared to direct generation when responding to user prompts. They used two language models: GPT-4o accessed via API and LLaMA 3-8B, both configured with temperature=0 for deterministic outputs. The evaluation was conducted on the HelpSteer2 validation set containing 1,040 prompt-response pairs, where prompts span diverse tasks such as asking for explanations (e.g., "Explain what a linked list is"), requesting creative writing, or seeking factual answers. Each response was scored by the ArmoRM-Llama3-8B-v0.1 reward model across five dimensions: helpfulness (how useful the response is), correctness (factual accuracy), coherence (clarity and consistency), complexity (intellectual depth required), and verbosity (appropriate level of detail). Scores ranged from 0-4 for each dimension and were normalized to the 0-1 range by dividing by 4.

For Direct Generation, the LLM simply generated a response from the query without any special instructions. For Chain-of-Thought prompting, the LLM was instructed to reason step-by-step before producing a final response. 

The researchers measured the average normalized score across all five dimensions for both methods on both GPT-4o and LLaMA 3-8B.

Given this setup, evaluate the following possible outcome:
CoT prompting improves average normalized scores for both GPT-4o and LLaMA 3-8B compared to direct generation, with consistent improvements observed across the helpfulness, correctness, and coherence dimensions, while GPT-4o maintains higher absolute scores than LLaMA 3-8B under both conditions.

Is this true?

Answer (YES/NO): NO